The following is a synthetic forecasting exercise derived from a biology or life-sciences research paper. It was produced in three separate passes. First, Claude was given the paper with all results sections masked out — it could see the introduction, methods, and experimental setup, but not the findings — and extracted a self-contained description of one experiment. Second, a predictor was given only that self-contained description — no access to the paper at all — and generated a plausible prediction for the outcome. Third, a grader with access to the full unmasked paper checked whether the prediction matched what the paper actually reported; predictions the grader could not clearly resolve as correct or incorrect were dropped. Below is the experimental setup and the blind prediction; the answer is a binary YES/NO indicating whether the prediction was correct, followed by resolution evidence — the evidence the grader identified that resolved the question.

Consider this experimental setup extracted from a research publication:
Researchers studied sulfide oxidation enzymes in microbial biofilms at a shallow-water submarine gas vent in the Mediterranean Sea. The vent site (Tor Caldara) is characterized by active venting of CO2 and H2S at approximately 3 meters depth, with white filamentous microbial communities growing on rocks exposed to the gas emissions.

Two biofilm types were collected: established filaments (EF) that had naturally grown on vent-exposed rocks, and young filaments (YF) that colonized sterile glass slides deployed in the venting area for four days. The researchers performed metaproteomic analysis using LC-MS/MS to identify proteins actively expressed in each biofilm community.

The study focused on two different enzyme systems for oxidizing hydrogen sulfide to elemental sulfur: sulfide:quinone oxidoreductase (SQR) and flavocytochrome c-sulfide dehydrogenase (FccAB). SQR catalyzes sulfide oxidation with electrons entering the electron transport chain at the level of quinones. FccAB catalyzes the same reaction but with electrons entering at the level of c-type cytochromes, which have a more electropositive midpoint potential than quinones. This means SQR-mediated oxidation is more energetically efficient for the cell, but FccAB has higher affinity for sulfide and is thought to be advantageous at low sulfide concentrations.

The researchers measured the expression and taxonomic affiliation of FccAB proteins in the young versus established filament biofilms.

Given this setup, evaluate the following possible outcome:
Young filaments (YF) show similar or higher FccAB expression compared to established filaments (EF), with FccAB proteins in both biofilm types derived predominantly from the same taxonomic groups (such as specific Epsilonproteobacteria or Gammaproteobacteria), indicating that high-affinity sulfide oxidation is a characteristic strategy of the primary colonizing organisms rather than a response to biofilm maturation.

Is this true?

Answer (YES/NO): NO